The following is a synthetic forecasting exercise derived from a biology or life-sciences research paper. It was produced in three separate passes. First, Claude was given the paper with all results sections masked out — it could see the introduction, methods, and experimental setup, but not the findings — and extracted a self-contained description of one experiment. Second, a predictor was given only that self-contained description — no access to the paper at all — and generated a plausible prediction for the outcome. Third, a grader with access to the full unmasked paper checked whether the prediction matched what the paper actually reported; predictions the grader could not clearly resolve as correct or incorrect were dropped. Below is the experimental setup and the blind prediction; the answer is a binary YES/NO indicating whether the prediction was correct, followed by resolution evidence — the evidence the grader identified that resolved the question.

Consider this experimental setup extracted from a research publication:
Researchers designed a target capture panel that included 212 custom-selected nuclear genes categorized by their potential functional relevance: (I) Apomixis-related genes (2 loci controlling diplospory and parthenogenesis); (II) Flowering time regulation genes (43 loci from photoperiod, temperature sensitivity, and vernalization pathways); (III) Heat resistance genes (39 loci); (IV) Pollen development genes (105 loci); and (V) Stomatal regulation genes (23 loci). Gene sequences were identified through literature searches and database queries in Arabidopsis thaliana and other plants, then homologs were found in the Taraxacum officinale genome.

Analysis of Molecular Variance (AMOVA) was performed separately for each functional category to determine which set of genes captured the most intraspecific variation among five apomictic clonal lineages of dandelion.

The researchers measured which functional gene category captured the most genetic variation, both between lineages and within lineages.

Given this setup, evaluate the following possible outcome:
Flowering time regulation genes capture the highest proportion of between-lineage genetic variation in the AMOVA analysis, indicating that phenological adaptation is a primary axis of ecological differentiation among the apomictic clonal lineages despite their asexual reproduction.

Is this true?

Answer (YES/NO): NO